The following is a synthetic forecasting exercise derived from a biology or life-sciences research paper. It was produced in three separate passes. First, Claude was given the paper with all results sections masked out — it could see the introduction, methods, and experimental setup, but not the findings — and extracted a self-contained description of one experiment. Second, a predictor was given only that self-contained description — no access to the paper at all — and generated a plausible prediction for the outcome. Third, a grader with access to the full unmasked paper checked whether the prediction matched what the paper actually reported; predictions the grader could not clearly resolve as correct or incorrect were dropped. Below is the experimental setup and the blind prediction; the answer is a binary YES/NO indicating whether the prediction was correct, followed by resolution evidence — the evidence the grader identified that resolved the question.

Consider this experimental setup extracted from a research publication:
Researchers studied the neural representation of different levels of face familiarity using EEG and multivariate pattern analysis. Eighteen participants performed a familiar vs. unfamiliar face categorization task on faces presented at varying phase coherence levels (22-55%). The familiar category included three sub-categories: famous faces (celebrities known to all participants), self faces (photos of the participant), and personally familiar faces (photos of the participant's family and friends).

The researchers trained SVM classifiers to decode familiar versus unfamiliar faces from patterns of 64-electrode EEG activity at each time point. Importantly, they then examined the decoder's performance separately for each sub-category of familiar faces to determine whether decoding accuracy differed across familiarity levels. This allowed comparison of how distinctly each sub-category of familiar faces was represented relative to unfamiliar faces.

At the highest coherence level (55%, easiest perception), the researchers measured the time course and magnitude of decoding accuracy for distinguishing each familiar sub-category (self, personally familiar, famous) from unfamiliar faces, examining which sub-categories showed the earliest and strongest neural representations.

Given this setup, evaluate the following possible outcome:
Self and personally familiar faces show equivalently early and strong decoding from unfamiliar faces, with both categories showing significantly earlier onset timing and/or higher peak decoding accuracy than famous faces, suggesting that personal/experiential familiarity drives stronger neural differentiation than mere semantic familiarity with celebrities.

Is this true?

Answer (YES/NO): NO